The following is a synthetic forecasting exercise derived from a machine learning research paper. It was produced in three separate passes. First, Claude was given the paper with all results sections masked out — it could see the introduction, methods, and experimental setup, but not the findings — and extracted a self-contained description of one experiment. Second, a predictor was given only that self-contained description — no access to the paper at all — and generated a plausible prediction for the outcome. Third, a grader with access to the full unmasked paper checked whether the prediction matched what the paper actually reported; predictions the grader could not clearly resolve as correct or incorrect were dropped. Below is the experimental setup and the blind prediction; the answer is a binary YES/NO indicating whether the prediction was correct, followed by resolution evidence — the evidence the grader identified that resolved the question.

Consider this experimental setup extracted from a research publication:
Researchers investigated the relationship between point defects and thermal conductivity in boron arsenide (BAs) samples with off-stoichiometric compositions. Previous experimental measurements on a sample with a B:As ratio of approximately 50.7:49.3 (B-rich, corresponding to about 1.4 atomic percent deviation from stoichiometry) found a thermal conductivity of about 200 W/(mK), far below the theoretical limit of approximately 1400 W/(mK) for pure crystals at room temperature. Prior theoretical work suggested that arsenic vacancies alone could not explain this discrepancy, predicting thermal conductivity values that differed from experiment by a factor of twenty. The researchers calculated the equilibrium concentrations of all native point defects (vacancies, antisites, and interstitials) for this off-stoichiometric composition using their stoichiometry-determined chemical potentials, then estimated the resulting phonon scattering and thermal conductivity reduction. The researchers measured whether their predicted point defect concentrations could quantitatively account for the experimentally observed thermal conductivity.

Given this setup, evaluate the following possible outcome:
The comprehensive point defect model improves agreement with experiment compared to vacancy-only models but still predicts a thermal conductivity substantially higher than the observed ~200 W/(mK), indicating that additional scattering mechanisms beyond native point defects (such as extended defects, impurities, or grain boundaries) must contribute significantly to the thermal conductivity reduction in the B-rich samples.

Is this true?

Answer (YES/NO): NO